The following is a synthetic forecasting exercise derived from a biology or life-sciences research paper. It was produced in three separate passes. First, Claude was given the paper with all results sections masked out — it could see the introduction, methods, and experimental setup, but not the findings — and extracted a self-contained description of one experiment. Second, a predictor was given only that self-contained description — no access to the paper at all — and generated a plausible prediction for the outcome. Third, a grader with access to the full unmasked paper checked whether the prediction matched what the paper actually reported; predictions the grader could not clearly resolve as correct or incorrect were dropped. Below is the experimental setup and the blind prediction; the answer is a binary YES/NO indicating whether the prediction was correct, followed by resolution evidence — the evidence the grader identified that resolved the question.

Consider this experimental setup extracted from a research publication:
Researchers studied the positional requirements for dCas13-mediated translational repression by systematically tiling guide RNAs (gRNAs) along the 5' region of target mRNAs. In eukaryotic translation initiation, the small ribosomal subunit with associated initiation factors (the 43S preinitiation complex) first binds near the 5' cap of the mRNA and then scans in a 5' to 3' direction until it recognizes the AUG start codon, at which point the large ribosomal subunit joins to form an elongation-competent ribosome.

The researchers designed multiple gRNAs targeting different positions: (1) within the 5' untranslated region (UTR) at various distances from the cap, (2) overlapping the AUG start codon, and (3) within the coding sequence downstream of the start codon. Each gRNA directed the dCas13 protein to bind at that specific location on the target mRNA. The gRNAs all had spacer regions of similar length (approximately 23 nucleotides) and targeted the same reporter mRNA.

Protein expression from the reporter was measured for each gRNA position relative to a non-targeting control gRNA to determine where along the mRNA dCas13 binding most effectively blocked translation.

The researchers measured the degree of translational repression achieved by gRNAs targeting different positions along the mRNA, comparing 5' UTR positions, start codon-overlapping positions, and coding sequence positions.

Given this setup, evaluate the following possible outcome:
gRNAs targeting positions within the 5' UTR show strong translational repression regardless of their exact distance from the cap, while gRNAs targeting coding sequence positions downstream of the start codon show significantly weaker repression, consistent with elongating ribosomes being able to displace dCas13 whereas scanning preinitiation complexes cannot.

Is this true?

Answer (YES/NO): NO